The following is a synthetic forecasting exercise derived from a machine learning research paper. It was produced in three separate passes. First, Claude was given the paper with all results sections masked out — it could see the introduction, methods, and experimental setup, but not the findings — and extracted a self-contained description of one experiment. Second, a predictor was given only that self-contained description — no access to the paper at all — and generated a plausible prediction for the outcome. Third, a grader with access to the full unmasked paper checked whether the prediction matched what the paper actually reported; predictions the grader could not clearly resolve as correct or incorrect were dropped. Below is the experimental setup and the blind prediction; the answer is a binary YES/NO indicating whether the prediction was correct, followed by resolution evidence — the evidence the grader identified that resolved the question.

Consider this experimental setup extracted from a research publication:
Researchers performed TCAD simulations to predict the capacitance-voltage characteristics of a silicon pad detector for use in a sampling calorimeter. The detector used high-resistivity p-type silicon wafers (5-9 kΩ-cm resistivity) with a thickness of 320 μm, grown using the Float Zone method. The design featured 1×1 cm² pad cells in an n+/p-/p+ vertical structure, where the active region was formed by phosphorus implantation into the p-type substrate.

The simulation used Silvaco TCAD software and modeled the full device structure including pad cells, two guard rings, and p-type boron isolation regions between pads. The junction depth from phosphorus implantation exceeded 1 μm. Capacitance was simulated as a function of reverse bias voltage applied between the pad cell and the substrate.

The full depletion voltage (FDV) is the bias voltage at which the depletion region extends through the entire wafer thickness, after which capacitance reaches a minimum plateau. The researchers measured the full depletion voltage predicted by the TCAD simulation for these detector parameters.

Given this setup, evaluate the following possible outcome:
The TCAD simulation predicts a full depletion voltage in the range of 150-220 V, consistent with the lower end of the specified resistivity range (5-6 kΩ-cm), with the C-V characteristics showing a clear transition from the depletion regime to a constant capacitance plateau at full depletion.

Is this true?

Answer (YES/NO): YES